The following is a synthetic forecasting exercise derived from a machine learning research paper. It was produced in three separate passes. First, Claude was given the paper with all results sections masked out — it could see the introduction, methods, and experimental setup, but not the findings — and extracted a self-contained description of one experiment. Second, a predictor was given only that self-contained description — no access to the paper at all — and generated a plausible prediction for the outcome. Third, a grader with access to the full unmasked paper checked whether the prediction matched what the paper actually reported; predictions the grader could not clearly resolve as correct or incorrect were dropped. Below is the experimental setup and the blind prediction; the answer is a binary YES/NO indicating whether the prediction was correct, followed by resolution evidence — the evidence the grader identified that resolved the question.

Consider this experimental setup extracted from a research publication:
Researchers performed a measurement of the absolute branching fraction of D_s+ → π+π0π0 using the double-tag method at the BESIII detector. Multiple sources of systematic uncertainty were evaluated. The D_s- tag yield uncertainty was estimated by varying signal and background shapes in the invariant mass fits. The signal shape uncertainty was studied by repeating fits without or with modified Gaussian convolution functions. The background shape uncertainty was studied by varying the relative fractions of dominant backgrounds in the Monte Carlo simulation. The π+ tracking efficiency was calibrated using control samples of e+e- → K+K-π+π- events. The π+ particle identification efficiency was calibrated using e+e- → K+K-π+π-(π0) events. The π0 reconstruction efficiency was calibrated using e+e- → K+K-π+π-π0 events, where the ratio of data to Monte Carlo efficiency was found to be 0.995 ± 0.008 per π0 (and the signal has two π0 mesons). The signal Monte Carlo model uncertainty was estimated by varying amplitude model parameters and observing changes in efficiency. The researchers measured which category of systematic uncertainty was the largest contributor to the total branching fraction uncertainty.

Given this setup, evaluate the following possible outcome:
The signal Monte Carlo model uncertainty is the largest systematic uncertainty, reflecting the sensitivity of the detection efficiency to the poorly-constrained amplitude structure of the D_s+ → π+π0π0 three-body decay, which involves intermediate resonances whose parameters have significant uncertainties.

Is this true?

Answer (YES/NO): NO